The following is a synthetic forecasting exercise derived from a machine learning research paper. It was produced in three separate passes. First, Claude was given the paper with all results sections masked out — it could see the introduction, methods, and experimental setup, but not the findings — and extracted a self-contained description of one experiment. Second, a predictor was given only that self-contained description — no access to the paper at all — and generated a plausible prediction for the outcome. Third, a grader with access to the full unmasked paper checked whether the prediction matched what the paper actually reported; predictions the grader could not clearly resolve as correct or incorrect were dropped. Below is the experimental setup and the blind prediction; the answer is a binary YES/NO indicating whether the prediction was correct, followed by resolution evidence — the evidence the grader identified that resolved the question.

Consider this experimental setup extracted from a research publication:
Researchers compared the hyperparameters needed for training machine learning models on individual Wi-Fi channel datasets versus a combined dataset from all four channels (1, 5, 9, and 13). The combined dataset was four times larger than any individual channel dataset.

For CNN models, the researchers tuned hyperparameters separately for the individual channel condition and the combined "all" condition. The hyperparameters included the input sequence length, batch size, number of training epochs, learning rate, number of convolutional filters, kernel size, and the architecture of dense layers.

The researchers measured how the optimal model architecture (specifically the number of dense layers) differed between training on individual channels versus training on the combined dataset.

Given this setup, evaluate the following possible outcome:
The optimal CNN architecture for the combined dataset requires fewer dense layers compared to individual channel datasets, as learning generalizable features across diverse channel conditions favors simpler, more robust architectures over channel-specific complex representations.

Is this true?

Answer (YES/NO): NO